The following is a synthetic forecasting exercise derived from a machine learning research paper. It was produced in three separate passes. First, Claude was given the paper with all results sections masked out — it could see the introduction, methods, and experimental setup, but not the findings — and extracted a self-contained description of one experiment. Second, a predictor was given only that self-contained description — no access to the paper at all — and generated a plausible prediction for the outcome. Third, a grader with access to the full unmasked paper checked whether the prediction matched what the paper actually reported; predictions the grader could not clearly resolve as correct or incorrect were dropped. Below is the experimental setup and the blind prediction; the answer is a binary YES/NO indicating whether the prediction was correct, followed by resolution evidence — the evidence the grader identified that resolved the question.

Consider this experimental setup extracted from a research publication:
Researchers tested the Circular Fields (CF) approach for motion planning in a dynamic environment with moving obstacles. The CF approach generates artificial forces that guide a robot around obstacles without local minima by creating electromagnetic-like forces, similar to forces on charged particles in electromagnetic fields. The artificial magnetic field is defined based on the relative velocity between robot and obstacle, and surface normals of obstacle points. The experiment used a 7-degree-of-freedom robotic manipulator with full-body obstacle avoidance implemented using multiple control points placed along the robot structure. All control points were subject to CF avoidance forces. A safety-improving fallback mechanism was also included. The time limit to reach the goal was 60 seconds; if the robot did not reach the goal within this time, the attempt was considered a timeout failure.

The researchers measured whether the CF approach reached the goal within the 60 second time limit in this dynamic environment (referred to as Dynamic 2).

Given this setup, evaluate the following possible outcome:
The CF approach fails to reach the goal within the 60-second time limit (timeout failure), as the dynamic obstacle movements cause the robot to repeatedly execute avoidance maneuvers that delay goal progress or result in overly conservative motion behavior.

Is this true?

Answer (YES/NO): YES